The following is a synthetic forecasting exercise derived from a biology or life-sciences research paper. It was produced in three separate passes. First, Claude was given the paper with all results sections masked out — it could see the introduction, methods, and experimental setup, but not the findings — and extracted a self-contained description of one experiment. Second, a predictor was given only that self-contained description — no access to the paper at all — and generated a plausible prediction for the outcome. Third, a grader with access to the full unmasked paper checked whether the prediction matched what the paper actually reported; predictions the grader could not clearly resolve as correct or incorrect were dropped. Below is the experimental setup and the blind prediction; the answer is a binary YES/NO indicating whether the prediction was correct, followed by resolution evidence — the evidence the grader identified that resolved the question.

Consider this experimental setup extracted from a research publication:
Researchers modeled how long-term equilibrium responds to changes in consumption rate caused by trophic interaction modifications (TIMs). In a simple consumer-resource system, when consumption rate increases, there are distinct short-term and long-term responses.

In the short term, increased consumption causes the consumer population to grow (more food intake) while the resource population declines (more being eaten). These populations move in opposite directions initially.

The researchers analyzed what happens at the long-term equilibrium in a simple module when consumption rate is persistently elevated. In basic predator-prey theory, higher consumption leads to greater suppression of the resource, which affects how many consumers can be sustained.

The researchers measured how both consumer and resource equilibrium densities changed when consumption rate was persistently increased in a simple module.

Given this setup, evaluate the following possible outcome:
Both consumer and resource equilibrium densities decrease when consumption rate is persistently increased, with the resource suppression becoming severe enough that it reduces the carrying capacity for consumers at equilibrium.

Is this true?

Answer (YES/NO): YES